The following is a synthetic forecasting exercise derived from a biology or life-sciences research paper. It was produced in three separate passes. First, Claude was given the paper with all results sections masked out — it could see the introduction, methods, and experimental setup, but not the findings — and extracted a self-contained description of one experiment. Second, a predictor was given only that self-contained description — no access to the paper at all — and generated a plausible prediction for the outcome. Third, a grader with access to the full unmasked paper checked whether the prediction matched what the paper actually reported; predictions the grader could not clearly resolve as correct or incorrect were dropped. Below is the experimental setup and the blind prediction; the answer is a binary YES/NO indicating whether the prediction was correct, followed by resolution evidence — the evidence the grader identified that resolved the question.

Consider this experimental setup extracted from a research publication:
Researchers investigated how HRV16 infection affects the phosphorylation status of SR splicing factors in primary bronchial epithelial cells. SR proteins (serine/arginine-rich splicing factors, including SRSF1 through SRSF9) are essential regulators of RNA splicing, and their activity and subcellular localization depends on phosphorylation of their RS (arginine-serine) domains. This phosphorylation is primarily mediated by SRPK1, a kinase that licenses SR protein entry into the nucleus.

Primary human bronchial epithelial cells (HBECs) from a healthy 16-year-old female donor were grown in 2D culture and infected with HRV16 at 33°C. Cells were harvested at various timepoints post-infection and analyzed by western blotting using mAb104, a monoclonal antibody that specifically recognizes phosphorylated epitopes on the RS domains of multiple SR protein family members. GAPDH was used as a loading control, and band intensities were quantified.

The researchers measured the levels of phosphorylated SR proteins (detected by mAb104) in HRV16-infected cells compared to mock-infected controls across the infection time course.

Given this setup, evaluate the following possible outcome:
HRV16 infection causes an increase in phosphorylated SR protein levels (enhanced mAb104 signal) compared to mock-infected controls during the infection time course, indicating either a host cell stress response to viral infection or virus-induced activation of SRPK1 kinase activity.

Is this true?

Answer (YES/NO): NO